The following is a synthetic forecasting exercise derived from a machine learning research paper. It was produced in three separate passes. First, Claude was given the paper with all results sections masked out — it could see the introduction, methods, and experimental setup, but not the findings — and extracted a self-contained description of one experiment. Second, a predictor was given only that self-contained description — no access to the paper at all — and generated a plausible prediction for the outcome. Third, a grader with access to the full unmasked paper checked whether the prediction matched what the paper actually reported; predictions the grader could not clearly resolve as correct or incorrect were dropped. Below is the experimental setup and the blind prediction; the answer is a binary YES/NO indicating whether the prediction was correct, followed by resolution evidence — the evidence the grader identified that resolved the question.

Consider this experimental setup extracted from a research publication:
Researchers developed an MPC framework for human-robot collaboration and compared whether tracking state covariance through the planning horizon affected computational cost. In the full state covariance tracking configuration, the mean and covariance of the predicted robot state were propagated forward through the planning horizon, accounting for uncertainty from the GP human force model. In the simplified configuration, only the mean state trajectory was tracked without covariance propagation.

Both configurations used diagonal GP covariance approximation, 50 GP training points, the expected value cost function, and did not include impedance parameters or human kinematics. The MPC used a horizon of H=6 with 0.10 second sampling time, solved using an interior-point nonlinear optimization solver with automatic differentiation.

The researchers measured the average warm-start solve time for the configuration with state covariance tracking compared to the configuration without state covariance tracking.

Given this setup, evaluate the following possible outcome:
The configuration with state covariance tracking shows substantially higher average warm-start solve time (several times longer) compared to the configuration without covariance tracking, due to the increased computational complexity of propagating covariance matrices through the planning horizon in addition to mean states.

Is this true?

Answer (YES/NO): NO